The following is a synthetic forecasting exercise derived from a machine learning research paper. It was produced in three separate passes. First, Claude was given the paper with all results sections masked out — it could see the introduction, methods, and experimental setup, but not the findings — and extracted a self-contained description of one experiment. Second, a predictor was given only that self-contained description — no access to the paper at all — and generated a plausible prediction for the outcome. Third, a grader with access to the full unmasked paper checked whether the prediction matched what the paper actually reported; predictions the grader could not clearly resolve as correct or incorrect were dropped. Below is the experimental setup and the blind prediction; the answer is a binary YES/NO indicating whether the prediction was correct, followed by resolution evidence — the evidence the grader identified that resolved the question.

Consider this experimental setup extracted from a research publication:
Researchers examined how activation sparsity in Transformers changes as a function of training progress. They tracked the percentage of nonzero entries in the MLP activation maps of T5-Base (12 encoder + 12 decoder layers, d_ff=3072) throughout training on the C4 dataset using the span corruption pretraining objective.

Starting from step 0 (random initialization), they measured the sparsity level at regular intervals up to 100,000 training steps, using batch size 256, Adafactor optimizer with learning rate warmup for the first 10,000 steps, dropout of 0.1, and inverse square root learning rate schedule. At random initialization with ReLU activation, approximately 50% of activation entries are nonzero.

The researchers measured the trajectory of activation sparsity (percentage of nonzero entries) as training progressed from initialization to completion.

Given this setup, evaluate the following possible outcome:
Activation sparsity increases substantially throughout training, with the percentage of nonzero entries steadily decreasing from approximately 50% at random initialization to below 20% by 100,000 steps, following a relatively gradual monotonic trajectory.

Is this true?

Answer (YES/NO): NO